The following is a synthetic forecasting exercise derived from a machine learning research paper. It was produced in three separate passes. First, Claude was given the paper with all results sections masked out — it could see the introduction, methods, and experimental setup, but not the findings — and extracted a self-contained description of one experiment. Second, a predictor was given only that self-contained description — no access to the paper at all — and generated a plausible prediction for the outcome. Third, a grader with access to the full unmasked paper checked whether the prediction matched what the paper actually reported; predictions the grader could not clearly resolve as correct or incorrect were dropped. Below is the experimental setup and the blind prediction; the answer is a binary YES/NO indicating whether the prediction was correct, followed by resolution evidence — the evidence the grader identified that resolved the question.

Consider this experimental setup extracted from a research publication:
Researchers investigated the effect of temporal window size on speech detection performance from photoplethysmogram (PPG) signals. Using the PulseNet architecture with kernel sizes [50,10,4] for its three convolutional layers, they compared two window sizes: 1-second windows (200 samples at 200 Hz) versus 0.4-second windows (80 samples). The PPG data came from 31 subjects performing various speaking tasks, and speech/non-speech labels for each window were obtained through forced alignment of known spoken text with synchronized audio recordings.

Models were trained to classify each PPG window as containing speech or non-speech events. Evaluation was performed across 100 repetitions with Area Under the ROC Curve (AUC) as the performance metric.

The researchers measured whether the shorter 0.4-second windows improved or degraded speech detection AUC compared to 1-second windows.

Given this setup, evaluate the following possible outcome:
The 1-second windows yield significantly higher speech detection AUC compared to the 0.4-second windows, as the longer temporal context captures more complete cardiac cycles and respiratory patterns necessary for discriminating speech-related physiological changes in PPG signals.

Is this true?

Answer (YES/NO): YES